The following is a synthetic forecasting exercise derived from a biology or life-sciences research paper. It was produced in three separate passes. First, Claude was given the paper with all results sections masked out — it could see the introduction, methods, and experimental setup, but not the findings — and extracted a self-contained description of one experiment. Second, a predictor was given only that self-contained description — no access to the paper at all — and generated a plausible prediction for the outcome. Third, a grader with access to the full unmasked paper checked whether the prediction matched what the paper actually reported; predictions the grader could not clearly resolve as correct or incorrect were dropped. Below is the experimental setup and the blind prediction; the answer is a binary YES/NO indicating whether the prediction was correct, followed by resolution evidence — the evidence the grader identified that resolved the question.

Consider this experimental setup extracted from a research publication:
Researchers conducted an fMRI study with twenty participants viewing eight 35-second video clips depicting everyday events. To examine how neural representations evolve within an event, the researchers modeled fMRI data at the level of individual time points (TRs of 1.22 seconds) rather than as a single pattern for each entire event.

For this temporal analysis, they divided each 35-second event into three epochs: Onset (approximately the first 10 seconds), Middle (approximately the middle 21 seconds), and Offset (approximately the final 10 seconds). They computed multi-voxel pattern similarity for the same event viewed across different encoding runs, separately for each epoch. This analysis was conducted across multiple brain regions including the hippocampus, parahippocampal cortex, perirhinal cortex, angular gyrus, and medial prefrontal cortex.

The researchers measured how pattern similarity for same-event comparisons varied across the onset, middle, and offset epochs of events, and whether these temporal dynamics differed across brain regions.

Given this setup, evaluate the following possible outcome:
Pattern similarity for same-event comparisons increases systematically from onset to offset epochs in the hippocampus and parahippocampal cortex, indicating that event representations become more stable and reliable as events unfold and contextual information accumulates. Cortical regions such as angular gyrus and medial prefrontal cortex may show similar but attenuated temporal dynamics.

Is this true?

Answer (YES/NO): NO